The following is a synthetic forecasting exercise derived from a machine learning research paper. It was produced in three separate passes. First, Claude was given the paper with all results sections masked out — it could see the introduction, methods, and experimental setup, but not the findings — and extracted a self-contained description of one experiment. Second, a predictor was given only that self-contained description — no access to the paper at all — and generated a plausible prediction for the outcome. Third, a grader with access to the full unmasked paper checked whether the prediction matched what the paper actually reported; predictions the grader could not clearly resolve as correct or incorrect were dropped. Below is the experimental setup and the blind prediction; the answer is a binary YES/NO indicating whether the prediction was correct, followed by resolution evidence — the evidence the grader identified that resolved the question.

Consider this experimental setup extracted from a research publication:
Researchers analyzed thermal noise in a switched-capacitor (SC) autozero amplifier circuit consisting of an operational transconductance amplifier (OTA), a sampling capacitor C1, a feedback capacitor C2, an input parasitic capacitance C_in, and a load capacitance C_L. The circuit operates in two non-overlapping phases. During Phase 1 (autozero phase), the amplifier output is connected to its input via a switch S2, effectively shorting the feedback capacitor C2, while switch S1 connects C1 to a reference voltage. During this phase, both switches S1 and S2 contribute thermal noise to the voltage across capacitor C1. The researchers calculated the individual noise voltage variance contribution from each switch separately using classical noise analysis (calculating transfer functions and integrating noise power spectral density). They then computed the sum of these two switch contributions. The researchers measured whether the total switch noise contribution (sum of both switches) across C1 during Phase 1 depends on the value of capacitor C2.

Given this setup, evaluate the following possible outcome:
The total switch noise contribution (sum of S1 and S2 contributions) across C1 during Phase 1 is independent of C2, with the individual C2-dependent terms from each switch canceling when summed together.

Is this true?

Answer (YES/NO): YES